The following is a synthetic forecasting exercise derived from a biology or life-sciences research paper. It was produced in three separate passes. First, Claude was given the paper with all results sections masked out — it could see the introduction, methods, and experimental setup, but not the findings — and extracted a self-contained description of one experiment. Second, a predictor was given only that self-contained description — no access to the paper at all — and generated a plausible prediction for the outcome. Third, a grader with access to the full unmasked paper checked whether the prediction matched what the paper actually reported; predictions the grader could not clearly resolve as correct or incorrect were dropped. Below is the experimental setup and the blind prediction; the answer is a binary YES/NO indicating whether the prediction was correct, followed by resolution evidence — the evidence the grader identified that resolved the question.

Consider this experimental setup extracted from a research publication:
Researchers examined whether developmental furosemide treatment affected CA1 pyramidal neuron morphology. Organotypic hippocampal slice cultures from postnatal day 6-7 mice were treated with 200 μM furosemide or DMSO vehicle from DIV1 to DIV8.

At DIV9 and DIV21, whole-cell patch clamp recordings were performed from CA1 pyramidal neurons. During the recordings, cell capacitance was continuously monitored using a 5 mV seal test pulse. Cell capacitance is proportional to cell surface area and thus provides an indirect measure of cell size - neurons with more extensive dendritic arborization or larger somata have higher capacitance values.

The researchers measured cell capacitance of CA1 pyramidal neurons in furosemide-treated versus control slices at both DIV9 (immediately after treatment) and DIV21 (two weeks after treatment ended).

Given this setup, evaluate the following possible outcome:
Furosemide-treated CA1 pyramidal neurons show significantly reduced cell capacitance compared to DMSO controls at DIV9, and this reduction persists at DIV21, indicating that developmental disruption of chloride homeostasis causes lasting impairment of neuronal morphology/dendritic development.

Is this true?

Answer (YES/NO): NO